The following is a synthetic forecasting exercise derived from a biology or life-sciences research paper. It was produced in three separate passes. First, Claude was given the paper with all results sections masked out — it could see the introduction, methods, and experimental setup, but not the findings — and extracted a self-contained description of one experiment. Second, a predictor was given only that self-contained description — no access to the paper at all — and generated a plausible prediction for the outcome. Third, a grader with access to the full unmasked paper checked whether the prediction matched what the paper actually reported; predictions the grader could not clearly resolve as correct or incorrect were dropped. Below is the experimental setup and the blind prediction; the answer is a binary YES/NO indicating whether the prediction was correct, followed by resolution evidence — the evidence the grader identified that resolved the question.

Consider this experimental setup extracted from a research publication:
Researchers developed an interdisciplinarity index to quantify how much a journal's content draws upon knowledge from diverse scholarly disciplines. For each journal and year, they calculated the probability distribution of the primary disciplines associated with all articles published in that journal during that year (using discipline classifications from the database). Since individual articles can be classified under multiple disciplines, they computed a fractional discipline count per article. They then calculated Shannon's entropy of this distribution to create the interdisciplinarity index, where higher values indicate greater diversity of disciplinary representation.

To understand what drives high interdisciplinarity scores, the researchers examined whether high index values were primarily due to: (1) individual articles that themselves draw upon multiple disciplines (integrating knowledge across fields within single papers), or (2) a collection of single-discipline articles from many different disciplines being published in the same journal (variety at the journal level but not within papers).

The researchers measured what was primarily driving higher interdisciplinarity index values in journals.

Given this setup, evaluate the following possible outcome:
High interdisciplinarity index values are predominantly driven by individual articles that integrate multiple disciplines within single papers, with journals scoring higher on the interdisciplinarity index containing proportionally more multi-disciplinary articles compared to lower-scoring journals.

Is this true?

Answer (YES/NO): YES